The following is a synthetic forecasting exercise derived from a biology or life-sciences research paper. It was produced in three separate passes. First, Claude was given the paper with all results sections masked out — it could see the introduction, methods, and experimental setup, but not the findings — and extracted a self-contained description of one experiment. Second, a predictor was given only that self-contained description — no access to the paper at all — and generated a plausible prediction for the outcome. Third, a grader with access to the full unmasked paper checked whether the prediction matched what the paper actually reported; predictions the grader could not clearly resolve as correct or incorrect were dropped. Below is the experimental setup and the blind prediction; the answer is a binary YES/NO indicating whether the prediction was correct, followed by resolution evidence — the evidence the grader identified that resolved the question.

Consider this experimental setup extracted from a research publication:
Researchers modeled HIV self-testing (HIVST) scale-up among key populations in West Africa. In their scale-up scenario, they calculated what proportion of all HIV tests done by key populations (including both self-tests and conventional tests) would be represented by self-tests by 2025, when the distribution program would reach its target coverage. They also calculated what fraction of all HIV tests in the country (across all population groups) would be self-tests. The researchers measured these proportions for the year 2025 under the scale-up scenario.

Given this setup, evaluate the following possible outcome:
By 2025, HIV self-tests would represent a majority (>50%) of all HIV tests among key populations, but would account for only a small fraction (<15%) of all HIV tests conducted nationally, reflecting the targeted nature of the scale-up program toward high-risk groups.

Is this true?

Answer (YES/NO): NO